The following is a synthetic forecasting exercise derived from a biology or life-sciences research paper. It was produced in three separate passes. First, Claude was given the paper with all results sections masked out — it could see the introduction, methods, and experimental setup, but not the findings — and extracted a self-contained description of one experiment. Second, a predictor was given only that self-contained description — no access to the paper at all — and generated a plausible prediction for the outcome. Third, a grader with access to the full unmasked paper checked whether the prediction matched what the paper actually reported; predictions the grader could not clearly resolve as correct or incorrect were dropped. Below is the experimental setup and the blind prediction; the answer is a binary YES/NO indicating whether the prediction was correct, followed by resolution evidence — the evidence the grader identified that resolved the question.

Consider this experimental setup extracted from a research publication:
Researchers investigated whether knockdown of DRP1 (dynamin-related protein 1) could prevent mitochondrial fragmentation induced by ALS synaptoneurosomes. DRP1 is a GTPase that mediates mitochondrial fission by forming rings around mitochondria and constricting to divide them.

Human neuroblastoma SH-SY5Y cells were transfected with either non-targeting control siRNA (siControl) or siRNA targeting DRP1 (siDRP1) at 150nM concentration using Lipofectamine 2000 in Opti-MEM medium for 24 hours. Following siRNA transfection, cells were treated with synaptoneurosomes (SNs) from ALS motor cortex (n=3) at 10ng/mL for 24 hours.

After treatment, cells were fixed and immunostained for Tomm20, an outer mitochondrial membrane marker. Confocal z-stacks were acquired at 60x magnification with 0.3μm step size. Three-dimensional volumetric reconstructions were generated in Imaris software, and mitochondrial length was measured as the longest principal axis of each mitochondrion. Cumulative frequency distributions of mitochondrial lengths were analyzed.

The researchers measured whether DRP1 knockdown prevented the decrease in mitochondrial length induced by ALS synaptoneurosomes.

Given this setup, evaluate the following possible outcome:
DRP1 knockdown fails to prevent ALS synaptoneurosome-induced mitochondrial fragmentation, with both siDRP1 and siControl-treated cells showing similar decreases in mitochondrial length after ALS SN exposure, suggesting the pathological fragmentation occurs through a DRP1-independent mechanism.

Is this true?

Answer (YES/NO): NO